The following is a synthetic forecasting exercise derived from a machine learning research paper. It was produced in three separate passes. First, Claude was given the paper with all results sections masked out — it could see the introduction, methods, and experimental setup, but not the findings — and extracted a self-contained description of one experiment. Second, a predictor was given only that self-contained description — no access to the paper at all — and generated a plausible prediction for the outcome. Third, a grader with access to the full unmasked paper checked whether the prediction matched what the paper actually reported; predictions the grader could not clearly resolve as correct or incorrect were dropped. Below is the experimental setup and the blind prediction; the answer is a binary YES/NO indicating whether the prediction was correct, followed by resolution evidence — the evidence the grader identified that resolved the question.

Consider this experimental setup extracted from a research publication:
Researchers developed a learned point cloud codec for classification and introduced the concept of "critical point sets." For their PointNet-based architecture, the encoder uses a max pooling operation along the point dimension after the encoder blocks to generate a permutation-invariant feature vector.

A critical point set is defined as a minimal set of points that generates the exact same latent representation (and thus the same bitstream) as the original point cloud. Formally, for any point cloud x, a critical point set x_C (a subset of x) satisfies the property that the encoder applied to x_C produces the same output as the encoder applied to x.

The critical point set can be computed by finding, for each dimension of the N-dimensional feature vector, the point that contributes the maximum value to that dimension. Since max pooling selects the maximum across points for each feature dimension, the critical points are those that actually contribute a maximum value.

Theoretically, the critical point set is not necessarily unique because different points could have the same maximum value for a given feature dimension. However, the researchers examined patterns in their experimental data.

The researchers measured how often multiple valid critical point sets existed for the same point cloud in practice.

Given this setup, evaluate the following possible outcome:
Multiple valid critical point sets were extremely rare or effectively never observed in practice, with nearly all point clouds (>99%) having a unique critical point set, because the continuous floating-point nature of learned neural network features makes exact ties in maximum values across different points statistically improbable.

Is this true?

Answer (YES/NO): YES